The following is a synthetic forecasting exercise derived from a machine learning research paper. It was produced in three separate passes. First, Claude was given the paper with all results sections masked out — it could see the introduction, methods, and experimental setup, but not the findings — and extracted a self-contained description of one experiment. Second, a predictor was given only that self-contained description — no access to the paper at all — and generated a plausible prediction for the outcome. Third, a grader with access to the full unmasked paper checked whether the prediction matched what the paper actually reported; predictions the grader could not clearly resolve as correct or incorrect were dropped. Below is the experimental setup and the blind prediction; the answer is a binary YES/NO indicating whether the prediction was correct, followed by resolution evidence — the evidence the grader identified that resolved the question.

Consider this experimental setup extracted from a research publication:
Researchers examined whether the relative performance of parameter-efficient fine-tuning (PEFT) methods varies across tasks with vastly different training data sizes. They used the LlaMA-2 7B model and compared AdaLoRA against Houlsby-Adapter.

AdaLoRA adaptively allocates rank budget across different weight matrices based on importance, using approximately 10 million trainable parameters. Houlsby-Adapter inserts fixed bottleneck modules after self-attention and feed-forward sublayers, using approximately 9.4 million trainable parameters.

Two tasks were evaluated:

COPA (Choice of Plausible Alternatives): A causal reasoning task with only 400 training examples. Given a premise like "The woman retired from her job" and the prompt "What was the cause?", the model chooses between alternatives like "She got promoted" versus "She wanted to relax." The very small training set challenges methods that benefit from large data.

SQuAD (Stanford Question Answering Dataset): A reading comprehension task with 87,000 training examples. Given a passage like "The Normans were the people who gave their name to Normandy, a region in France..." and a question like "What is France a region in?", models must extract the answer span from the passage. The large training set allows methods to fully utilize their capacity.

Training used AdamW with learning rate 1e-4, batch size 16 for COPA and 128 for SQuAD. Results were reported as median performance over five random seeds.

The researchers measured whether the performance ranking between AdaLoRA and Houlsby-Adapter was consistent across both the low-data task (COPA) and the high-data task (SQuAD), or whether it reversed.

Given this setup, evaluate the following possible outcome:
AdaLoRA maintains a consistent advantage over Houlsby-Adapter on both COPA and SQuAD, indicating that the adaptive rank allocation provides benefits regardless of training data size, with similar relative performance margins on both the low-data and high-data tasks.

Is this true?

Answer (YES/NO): YES